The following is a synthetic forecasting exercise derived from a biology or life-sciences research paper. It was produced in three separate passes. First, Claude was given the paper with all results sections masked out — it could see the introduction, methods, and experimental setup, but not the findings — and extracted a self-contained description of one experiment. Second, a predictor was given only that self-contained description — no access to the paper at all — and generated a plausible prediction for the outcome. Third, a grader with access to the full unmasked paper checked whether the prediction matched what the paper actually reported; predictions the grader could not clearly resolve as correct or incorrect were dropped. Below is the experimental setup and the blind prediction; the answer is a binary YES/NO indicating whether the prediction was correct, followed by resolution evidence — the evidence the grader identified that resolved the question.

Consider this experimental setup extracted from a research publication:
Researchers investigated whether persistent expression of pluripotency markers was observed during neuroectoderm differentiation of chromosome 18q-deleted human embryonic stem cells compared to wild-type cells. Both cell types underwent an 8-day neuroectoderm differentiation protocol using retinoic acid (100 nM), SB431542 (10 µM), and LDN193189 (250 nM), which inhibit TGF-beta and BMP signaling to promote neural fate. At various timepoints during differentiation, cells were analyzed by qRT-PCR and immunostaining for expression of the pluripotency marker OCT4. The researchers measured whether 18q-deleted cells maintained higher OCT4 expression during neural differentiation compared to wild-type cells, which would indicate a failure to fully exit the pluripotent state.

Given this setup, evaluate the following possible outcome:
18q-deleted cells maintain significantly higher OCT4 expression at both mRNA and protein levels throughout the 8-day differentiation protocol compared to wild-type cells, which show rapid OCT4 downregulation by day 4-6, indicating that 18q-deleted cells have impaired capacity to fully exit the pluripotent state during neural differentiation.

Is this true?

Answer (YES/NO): NO